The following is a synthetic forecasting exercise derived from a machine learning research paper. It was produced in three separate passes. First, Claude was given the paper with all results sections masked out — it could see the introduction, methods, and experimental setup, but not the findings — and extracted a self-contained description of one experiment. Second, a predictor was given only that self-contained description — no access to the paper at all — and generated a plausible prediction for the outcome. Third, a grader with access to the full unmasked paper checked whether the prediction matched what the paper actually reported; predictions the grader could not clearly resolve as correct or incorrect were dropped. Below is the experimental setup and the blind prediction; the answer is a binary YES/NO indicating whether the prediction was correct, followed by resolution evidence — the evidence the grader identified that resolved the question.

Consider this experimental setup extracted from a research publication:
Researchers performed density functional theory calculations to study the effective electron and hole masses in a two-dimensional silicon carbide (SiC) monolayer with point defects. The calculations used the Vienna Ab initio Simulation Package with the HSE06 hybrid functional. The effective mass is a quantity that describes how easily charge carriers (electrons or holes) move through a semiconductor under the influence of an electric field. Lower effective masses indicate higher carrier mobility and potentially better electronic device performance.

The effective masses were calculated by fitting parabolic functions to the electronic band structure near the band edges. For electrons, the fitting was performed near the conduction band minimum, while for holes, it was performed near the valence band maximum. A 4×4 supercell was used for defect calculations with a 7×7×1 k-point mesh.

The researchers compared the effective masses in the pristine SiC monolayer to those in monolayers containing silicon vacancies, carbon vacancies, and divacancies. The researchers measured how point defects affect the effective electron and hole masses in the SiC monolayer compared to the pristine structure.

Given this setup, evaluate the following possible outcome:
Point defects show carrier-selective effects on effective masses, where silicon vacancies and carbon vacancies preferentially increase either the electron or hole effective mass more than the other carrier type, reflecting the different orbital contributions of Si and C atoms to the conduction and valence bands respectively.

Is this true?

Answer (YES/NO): YES